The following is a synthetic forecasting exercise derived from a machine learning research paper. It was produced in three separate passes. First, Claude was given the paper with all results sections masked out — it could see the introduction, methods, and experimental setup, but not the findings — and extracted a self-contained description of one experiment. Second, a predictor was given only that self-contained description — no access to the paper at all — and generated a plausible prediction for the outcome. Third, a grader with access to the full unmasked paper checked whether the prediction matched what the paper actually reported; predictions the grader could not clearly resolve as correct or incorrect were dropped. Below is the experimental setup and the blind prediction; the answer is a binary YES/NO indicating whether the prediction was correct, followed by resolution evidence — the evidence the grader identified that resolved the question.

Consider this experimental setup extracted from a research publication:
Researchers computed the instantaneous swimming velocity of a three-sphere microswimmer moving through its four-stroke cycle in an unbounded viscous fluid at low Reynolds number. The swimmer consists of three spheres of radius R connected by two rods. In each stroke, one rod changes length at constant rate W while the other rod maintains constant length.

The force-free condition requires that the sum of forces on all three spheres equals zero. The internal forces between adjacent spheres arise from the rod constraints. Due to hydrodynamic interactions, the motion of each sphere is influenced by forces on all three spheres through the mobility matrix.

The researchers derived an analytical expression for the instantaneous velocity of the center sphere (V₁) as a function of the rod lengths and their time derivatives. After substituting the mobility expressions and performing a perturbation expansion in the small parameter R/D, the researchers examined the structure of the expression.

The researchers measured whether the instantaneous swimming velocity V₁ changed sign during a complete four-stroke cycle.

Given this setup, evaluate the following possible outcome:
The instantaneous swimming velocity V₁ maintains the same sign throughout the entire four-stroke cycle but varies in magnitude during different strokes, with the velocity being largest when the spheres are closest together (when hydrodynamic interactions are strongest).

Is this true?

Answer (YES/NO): NO